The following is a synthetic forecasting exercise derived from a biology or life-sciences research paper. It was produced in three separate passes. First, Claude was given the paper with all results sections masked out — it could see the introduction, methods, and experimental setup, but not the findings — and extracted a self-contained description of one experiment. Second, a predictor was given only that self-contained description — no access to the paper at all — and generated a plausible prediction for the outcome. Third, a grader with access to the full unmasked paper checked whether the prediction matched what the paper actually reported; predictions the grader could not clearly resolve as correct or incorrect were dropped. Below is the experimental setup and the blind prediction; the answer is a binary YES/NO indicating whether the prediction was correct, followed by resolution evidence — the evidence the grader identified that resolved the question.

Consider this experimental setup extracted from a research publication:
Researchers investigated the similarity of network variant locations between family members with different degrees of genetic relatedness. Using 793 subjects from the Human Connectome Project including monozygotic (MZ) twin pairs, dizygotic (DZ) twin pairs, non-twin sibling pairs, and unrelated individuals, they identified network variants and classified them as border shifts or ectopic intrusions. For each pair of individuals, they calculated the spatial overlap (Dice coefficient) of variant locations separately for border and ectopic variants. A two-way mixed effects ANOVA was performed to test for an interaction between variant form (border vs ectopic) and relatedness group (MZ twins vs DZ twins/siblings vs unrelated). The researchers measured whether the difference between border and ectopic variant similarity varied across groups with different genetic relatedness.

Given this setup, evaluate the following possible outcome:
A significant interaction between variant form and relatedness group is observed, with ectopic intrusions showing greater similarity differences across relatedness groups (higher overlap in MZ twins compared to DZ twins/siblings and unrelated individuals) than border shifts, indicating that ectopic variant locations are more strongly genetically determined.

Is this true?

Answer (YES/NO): NO